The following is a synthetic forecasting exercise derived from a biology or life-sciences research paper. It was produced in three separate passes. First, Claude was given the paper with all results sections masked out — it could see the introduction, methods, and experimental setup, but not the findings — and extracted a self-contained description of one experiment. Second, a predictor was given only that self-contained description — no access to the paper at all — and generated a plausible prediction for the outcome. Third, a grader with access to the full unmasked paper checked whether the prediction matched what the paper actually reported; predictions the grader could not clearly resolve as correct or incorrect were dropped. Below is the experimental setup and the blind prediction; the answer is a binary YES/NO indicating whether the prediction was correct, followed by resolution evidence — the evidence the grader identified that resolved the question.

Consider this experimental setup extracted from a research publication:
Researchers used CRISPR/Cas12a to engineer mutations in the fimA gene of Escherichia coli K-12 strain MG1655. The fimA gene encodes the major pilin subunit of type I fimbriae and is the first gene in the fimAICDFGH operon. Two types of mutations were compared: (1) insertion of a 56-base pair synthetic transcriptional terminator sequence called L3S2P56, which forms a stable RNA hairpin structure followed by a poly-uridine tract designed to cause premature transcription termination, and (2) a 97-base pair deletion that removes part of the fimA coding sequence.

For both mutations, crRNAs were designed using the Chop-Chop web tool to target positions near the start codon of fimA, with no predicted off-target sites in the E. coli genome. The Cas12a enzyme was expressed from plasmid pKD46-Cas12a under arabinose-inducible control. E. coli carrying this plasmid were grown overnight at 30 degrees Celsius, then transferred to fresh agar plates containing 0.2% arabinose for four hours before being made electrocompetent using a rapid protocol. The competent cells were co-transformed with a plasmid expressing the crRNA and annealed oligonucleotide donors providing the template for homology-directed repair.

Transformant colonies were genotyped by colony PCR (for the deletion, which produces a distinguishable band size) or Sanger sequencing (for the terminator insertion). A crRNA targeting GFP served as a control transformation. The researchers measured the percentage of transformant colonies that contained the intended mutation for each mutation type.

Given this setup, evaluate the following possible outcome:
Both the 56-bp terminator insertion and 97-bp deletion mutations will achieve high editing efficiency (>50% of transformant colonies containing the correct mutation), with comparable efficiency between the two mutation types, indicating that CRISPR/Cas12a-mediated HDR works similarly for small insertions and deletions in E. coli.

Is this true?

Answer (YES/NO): NO